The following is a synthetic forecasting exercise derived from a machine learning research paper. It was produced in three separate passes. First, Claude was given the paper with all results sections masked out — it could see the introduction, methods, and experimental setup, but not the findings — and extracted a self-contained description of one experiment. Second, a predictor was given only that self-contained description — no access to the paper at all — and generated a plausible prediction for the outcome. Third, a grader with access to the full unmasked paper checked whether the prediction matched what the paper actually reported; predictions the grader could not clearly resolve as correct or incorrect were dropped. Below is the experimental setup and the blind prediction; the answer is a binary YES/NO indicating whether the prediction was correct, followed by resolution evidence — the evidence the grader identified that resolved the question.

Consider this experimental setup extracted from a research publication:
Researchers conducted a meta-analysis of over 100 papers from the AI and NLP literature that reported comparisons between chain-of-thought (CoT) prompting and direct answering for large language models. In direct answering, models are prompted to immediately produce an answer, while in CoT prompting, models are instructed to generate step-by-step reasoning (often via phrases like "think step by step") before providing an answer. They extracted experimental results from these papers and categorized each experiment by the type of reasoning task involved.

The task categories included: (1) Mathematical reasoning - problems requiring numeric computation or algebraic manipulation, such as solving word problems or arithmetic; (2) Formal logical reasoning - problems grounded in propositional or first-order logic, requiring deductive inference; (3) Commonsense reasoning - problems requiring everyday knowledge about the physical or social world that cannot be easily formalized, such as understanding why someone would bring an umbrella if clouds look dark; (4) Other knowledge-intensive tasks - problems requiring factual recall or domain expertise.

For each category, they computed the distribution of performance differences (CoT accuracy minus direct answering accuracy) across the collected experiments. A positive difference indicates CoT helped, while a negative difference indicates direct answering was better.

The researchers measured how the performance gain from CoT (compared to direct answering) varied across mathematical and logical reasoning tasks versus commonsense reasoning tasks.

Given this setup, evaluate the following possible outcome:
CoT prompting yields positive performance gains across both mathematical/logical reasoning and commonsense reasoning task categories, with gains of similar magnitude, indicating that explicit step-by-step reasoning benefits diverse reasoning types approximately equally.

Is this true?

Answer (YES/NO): NO